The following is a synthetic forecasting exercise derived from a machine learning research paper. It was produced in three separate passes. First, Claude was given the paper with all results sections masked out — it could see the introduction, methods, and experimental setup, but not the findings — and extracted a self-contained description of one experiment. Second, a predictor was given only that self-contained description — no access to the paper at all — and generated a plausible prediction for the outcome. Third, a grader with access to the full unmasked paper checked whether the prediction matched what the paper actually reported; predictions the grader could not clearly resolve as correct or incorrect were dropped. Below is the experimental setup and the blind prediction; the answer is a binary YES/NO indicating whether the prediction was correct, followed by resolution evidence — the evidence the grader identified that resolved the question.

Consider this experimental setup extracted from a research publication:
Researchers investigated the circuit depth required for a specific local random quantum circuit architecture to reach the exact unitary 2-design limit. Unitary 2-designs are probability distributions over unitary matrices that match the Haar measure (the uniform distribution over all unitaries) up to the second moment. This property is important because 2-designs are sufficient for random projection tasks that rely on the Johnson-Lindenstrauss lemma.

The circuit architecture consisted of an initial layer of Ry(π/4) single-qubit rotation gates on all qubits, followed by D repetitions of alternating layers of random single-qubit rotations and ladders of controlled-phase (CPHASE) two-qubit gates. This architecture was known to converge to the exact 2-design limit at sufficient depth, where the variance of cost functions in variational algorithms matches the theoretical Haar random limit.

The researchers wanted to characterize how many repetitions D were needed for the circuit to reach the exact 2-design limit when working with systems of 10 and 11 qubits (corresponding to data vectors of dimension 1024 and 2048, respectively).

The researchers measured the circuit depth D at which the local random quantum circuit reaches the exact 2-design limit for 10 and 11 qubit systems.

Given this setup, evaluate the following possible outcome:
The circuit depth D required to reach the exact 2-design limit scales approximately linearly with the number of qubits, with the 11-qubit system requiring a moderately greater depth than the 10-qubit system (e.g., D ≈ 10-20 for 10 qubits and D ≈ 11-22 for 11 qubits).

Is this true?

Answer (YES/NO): NO